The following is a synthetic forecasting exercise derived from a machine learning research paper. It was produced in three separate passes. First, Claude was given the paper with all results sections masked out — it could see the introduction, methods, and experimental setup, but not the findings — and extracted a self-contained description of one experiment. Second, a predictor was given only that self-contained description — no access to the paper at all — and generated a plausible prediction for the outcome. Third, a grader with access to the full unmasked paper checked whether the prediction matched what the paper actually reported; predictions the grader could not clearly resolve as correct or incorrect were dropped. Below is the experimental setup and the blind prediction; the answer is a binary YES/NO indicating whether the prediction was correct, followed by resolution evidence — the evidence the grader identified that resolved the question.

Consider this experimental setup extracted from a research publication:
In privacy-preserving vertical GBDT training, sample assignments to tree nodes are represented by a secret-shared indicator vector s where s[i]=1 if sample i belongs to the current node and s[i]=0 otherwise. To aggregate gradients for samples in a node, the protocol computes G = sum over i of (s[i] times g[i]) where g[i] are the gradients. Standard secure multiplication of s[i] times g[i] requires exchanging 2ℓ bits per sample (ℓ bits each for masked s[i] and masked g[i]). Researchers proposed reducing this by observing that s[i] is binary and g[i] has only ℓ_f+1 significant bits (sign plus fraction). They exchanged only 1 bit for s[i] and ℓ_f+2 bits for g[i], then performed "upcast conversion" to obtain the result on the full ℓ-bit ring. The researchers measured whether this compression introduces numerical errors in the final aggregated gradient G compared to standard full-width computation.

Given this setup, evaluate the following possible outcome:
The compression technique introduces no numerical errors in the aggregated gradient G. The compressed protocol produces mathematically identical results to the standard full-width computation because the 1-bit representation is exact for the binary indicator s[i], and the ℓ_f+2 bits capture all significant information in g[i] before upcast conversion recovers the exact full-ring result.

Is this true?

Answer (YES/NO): YES